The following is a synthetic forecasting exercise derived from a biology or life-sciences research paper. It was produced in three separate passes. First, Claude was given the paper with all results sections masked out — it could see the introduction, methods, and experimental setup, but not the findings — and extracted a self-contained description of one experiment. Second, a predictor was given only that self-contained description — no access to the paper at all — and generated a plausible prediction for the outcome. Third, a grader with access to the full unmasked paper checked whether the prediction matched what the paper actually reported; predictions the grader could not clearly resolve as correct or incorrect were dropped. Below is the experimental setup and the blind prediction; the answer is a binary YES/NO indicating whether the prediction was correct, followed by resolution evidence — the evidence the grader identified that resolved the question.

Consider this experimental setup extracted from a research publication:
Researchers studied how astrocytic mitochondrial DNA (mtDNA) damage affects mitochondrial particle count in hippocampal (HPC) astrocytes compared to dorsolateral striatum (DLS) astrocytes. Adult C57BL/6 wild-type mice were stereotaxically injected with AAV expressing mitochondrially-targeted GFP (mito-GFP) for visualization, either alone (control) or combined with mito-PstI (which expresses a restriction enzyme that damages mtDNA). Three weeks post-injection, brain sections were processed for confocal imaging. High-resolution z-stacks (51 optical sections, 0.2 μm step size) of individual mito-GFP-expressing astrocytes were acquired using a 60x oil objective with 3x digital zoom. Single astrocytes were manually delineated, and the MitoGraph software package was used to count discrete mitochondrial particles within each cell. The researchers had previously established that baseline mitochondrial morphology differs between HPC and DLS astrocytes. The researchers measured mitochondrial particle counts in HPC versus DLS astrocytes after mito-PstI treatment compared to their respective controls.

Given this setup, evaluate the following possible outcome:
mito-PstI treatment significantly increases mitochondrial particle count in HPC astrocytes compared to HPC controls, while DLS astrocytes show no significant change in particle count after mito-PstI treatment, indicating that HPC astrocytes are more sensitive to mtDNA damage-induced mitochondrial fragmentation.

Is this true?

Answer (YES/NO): NO